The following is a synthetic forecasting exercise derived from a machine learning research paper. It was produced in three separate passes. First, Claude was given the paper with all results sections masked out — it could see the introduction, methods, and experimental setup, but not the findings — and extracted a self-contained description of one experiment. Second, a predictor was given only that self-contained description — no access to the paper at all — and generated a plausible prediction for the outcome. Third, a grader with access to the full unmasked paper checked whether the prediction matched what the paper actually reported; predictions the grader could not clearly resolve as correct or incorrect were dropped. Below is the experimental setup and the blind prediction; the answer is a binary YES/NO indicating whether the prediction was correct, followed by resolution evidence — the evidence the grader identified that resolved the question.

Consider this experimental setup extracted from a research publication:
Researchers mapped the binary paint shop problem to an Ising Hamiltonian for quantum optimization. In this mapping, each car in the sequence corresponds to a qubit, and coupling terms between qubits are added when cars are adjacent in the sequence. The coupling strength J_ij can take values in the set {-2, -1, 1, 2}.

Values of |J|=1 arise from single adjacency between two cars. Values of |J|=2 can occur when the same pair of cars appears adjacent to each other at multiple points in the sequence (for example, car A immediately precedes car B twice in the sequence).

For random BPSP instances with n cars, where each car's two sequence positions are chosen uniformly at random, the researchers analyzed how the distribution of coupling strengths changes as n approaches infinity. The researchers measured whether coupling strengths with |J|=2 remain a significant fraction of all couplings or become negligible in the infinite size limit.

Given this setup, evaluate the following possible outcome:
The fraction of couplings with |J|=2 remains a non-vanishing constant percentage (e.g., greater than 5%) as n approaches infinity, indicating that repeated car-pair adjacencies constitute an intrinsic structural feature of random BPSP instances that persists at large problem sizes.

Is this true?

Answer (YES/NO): NO